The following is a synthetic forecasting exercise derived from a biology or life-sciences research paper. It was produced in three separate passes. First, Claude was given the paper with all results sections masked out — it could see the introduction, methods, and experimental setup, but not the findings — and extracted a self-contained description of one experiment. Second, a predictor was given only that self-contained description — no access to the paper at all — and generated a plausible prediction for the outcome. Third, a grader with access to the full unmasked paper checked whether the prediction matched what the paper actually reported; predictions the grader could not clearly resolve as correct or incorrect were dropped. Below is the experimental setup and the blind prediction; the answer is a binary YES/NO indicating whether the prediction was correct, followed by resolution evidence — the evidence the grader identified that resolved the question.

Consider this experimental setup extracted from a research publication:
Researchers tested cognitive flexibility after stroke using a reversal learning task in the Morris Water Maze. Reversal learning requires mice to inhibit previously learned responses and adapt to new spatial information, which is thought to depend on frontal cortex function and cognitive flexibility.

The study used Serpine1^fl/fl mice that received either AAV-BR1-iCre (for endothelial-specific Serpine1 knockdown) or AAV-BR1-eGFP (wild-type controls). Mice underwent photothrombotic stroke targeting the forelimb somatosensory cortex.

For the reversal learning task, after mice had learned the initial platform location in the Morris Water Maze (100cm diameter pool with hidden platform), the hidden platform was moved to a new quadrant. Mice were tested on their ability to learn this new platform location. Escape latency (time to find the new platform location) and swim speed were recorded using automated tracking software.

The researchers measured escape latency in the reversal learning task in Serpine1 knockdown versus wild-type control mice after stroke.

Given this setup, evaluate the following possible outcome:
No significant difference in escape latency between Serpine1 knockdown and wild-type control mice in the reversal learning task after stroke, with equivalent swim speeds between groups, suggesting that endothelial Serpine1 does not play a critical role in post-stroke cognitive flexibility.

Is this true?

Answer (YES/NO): NO